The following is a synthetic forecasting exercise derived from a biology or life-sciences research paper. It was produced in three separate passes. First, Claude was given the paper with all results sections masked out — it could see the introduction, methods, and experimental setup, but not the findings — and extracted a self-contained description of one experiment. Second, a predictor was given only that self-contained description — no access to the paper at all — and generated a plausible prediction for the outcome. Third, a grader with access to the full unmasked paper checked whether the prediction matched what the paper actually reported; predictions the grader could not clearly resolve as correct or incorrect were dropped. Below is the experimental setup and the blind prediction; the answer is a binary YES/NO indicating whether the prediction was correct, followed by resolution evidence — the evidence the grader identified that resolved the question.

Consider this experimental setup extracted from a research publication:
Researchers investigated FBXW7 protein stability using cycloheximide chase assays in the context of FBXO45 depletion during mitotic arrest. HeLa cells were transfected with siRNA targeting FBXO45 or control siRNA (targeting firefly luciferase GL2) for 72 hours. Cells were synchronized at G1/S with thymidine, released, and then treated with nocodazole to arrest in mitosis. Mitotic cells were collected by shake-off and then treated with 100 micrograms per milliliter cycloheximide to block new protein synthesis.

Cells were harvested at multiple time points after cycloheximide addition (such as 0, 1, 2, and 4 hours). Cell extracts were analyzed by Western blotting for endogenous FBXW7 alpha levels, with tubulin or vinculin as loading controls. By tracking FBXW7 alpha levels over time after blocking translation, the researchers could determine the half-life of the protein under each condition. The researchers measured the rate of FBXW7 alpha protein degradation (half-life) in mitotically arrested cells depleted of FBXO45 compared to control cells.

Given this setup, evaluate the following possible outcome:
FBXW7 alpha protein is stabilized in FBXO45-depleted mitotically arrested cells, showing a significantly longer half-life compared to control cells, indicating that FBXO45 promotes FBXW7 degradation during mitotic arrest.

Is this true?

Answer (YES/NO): YES